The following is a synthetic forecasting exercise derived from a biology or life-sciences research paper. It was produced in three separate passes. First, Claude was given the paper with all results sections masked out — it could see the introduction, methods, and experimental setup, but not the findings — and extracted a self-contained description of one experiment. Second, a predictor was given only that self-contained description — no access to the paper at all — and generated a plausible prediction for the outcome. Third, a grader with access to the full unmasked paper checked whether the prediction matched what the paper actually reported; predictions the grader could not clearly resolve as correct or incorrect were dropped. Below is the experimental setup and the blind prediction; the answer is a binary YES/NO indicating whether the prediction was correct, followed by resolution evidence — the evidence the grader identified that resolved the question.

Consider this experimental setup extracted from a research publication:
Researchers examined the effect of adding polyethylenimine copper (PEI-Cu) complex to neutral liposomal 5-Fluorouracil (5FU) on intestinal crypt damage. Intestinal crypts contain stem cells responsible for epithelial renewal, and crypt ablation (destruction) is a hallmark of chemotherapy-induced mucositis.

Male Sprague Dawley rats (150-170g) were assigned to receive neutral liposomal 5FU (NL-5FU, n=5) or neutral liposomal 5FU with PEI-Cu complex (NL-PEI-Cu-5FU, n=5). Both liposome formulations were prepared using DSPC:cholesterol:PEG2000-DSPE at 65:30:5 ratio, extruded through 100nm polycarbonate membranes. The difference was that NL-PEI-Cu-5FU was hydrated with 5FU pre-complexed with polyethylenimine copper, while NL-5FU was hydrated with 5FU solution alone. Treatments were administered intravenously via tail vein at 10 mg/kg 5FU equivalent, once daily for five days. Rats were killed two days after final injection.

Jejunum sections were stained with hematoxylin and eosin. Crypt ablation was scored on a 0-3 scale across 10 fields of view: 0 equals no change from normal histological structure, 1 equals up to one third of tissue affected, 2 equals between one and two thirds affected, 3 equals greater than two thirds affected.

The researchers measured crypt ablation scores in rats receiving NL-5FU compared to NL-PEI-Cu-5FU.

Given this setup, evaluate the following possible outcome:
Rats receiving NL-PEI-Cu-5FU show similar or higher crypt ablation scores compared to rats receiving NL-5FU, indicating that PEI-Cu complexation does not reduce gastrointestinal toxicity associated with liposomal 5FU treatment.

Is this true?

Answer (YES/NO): YES